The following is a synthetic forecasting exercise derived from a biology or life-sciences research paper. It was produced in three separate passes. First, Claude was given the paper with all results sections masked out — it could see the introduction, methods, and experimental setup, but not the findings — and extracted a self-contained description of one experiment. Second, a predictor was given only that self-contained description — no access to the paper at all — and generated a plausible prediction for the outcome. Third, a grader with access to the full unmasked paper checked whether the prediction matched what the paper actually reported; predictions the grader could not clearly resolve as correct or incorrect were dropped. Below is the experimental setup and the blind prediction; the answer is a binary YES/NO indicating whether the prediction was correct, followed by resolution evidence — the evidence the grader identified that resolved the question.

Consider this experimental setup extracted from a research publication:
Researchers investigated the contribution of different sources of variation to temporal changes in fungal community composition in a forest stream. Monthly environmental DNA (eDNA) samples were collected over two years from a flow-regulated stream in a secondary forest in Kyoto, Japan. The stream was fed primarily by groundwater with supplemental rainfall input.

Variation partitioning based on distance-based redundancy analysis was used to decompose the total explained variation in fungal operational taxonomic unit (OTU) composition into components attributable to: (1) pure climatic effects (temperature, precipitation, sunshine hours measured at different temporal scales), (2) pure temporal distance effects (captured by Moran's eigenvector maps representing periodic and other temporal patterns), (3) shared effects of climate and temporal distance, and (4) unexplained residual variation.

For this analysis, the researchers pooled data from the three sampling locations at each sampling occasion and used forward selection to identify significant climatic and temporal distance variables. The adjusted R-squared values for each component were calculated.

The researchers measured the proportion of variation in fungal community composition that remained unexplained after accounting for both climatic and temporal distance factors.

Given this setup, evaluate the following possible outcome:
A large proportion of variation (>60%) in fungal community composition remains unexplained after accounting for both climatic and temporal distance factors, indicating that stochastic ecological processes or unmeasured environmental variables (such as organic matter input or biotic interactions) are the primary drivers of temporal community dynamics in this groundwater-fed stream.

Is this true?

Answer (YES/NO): YES